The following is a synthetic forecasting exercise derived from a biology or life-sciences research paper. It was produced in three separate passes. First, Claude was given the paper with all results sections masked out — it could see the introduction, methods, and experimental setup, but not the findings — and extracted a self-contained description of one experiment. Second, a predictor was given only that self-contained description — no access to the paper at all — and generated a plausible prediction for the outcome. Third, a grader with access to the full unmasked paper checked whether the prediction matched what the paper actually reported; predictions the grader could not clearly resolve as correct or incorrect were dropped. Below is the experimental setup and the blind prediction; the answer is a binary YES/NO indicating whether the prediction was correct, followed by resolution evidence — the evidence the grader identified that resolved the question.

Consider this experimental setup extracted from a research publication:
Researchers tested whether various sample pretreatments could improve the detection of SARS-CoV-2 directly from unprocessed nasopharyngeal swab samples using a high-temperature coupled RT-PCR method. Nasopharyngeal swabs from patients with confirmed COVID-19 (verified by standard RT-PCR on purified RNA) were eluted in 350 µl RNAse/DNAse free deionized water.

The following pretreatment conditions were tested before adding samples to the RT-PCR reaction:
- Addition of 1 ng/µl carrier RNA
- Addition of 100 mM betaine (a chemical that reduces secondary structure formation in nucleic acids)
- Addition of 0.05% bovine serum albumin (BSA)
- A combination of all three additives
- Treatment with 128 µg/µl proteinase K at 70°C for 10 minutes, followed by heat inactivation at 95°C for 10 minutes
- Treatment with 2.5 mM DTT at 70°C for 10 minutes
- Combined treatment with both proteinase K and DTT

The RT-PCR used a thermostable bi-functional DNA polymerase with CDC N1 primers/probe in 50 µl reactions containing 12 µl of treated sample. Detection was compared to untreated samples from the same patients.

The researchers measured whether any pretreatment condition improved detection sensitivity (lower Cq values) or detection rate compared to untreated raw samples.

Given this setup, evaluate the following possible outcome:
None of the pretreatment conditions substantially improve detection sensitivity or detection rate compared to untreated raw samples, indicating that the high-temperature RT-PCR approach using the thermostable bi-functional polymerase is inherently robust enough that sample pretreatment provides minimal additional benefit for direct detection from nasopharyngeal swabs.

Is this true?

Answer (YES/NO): NO